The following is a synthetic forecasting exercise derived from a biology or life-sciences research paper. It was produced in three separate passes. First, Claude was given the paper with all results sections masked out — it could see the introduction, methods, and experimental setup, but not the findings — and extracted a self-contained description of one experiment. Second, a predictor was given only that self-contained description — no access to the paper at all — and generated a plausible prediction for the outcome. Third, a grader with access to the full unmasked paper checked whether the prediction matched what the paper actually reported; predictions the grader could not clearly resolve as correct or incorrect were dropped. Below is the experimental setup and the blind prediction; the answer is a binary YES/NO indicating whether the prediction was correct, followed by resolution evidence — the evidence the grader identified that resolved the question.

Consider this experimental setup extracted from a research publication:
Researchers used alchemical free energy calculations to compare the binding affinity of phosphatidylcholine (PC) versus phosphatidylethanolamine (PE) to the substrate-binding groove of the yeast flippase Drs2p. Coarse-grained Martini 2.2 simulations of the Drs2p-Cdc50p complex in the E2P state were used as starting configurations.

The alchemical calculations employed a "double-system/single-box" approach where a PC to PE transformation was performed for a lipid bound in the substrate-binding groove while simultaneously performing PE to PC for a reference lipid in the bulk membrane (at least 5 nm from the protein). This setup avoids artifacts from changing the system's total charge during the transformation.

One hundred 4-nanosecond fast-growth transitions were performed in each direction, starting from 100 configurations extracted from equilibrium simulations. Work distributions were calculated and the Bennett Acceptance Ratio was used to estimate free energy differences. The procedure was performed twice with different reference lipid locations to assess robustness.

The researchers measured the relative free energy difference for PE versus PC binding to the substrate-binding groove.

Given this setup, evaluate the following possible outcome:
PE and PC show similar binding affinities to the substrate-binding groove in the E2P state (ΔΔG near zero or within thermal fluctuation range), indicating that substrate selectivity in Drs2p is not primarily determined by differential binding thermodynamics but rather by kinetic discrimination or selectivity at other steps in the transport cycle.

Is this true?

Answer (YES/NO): NO